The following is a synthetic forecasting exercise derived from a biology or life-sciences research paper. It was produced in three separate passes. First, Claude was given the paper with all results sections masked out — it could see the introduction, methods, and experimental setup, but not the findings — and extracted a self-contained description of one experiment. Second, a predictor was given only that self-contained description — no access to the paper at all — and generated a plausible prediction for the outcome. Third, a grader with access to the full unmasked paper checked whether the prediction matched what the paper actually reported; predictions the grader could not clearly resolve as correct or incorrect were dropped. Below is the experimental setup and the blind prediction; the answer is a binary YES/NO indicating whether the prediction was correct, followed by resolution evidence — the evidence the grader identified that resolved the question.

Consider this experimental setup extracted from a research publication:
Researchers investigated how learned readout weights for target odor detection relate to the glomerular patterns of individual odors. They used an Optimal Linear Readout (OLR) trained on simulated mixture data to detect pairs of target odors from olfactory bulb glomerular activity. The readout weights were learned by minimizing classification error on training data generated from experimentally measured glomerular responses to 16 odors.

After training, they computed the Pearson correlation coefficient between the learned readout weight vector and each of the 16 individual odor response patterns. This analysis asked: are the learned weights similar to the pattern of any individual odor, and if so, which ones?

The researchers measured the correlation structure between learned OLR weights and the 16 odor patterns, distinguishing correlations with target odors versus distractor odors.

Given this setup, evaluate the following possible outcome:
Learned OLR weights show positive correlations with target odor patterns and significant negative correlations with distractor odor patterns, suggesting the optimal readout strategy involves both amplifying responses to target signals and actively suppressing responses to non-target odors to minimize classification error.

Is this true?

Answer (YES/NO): NO